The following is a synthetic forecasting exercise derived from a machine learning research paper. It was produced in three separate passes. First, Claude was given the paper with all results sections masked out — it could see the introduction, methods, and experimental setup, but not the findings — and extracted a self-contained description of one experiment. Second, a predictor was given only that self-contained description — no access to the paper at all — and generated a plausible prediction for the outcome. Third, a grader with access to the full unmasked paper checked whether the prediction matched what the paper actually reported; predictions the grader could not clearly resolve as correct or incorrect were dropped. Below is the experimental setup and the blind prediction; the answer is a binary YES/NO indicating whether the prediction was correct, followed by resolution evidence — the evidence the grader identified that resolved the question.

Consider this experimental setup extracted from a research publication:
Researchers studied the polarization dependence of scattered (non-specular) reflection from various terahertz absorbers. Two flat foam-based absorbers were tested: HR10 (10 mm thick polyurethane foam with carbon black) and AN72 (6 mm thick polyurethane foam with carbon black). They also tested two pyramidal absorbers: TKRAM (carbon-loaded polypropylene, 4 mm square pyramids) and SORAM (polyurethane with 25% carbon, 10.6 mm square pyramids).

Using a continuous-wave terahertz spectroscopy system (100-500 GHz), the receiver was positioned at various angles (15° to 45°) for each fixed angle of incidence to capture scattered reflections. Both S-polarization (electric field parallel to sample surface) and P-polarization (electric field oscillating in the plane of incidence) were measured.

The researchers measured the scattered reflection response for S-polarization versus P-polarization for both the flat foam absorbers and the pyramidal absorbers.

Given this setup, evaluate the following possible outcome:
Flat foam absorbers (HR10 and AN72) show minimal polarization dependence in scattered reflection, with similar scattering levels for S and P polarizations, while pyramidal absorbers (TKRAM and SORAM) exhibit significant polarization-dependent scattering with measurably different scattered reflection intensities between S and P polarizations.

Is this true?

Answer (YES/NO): YES